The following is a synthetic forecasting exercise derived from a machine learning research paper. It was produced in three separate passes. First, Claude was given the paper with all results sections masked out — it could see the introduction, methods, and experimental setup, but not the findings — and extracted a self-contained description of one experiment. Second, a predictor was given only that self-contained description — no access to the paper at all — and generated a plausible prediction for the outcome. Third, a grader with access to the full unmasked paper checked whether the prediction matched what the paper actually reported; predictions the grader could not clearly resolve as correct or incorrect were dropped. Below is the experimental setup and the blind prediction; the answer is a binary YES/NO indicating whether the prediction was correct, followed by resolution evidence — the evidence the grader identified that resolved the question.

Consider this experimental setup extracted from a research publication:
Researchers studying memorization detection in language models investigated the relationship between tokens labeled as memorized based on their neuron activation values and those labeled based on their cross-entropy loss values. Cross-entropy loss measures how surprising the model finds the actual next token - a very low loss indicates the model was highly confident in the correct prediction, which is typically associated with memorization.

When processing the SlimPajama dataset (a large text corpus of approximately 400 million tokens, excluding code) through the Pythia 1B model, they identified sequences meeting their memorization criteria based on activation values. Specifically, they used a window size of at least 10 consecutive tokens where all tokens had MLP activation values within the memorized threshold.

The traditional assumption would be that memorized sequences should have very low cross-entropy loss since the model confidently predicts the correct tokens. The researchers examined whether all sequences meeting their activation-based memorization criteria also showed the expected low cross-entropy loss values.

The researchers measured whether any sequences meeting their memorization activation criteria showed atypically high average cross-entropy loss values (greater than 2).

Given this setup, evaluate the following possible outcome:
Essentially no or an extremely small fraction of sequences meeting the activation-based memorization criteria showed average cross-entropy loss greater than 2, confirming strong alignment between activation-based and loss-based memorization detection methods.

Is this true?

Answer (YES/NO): NO